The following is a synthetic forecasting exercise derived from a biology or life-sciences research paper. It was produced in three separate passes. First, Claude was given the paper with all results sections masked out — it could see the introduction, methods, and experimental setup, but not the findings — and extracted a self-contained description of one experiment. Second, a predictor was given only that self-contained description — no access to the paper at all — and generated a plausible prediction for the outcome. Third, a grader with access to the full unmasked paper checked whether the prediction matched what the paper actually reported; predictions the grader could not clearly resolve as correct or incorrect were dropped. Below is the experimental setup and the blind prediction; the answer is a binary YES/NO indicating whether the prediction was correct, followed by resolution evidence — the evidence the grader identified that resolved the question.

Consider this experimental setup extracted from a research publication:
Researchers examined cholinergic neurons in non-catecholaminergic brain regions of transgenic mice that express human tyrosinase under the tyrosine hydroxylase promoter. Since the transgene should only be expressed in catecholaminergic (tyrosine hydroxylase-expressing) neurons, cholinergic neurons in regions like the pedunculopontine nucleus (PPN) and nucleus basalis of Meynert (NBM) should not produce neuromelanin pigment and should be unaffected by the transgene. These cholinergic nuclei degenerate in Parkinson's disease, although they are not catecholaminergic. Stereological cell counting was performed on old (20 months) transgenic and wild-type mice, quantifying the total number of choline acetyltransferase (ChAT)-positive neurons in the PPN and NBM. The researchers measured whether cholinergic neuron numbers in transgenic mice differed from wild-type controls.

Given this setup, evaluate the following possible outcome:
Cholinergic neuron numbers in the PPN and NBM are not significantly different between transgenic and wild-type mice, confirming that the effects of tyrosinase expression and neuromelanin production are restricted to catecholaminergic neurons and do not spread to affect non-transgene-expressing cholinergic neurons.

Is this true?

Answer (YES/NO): NO